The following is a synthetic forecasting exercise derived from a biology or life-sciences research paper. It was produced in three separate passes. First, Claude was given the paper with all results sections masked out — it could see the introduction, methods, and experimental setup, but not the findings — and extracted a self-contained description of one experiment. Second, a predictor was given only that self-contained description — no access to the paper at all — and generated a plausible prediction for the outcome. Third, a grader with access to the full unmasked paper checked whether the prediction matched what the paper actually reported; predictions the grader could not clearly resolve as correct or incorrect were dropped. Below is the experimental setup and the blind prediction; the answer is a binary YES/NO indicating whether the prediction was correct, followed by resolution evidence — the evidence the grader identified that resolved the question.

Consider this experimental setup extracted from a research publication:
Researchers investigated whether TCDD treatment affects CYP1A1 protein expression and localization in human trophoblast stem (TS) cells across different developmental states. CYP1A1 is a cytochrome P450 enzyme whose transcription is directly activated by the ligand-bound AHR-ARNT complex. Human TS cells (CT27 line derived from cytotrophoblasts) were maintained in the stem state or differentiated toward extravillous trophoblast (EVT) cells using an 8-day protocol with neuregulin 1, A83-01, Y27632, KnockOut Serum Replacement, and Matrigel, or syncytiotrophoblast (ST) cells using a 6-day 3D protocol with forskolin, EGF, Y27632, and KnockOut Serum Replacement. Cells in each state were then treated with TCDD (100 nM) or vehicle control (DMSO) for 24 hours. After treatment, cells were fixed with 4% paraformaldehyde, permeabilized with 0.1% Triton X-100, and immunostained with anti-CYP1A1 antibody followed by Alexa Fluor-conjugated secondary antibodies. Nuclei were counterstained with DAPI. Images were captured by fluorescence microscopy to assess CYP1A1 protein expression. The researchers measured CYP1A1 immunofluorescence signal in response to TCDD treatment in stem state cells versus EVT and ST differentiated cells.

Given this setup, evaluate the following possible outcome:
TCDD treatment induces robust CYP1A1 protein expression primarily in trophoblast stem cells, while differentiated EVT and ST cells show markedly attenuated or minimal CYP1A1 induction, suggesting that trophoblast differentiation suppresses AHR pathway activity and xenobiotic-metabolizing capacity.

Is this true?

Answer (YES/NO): NO